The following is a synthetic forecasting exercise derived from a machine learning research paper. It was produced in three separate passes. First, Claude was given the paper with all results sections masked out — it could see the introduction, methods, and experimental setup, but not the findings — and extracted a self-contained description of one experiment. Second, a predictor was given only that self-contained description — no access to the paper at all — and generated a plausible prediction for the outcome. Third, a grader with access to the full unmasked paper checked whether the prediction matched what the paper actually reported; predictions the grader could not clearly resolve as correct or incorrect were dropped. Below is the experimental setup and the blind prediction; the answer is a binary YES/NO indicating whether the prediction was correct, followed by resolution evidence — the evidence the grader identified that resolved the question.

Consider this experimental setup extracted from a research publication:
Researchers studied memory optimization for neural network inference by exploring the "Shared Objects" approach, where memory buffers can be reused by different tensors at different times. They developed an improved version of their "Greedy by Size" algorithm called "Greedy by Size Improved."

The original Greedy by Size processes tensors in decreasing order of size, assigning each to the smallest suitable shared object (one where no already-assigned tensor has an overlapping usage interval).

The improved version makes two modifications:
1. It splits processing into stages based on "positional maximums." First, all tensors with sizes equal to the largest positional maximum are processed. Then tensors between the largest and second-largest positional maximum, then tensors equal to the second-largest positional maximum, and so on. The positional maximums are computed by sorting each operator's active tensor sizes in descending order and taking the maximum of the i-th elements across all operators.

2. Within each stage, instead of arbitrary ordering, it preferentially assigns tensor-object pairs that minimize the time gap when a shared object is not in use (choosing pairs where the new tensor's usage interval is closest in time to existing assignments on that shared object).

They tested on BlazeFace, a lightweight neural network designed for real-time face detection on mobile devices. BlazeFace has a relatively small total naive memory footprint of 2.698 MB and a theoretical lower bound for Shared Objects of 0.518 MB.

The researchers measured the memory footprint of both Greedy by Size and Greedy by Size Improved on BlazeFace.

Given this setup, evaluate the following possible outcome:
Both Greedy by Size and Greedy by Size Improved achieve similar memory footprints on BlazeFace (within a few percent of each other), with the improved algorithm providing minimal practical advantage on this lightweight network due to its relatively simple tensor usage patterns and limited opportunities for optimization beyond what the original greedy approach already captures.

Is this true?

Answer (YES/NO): NO